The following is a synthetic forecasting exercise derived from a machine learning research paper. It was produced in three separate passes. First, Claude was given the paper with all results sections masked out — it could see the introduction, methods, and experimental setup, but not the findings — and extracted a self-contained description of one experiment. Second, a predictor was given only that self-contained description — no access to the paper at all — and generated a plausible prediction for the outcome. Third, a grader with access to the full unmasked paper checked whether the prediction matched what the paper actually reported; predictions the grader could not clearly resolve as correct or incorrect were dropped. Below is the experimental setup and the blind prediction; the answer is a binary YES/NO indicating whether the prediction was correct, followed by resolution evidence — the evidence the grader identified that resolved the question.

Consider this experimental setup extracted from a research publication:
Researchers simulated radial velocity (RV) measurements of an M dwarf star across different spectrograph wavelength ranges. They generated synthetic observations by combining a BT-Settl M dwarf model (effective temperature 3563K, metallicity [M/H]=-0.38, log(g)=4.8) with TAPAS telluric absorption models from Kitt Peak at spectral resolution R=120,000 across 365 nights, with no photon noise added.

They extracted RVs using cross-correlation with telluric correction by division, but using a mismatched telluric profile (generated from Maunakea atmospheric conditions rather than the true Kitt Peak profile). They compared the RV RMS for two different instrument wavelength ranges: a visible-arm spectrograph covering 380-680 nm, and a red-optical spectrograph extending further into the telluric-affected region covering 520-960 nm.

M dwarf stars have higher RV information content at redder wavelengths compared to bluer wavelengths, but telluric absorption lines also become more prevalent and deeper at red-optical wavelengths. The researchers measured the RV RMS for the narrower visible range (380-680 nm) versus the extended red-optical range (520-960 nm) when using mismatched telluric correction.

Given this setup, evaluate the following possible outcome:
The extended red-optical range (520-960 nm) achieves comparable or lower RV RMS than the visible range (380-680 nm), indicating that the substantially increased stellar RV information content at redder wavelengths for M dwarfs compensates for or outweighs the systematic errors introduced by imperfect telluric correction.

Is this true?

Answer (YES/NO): NO